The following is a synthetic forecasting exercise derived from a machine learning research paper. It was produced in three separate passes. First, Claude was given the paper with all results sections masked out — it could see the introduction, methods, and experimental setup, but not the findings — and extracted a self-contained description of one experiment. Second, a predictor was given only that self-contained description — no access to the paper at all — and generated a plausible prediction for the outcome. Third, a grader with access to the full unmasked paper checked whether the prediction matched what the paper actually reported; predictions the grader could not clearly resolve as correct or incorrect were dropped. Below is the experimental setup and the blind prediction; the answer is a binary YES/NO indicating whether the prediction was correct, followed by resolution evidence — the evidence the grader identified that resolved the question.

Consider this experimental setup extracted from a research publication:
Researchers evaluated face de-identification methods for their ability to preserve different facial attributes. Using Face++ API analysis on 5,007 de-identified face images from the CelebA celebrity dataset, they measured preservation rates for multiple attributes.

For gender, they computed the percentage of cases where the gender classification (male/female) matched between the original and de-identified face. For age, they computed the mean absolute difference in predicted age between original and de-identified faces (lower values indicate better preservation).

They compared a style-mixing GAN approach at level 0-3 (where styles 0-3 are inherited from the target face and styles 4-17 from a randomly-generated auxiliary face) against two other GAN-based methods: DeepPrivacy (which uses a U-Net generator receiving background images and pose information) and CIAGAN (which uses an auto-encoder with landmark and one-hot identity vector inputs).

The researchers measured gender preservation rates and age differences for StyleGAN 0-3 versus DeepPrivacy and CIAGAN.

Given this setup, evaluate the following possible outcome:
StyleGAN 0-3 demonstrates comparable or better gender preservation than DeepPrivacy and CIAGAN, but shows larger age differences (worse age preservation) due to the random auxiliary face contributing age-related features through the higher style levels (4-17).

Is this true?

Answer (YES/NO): YES